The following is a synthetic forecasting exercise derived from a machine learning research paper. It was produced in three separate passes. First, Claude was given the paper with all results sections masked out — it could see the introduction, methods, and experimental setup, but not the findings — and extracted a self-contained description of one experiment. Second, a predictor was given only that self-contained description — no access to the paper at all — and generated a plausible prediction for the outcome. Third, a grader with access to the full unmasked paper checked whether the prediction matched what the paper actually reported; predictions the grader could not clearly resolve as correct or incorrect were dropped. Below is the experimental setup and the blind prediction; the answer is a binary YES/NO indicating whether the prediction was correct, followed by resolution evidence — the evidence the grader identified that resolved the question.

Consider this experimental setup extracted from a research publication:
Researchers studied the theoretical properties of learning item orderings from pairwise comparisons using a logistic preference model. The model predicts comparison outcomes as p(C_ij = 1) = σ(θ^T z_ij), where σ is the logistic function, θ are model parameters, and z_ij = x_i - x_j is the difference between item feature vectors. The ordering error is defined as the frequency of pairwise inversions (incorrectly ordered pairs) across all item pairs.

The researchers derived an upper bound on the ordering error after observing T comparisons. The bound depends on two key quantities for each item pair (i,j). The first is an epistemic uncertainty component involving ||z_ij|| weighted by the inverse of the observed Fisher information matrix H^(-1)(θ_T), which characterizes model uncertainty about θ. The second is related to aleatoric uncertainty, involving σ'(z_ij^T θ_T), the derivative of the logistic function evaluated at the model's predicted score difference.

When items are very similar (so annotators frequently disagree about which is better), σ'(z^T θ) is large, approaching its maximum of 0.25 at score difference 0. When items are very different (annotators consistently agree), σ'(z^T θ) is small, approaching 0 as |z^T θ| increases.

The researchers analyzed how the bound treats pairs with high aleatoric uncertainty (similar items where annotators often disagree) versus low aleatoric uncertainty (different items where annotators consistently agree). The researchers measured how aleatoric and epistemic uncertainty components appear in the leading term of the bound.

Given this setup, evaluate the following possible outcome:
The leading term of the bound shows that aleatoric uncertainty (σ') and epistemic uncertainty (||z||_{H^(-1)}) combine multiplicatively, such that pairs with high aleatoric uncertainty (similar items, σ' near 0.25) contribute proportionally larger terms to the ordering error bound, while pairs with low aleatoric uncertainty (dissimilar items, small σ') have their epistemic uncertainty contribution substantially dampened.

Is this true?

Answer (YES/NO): YES